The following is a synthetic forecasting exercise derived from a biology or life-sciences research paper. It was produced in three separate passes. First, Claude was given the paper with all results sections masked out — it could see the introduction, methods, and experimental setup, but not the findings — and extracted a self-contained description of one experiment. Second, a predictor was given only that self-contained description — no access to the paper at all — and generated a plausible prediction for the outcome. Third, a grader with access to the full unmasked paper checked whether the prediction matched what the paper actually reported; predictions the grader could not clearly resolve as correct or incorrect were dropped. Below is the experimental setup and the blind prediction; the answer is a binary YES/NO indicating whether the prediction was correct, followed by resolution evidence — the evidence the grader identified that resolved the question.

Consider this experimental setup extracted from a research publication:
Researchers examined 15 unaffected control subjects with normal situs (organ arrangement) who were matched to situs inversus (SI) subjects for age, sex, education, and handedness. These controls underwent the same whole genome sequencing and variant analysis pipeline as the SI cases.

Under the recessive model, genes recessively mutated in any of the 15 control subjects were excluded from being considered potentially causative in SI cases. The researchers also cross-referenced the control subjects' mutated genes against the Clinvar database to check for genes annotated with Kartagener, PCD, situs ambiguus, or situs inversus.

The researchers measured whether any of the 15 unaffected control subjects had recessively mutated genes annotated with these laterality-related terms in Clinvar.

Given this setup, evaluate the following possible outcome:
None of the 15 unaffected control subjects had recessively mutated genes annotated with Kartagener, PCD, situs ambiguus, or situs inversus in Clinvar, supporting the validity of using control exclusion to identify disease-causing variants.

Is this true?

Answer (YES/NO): YES